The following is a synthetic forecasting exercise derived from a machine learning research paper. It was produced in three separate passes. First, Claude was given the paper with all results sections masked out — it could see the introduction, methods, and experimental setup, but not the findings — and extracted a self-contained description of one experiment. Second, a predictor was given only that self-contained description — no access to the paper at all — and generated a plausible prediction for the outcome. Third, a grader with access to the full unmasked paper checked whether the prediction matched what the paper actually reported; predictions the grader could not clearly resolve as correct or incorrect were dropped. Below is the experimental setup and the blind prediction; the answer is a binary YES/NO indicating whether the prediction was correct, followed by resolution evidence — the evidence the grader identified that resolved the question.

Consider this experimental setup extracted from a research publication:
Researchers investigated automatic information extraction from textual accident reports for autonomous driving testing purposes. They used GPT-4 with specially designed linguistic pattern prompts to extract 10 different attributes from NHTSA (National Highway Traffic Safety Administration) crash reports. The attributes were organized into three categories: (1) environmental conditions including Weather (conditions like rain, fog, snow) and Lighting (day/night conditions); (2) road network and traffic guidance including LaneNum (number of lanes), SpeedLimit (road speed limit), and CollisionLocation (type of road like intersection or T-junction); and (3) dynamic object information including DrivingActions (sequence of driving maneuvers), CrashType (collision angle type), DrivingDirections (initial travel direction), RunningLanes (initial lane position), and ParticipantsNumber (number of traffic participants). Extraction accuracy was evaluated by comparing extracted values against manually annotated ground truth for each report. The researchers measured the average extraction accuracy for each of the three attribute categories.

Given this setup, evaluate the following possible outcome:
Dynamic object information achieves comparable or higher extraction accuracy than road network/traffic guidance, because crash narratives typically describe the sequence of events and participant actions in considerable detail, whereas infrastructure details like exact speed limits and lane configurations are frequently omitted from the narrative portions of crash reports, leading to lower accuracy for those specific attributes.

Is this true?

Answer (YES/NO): NO